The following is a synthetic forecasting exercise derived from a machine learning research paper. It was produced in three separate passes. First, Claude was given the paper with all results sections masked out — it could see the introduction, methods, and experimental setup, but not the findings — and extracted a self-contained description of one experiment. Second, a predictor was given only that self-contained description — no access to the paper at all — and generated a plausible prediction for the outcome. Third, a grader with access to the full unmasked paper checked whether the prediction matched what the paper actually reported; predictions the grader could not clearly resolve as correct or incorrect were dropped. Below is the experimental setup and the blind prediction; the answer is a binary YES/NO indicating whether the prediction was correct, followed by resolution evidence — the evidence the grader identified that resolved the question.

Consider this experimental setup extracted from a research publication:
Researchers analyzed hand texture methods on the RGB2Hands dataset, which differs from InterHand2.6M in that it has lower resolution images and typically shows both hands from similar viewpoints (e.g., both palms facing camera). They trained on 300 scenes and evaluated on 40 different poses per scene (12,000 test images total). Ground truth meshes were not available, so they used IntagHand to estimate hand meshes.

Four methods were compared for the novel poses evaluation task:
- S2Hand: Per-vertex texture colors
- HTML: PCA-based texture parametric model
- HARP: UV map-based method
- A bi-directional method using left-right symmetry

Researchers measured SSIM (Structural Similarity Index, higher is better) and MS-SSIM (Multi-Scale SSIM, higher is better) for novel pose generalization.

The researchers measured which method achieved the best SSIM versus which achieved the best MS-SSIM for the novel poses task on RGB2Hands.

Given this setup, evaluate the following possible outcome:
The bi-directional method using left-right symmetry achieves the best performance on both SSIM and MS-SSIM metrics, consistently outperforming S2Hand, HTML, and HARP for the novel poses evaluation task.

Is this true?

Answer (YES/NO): YES